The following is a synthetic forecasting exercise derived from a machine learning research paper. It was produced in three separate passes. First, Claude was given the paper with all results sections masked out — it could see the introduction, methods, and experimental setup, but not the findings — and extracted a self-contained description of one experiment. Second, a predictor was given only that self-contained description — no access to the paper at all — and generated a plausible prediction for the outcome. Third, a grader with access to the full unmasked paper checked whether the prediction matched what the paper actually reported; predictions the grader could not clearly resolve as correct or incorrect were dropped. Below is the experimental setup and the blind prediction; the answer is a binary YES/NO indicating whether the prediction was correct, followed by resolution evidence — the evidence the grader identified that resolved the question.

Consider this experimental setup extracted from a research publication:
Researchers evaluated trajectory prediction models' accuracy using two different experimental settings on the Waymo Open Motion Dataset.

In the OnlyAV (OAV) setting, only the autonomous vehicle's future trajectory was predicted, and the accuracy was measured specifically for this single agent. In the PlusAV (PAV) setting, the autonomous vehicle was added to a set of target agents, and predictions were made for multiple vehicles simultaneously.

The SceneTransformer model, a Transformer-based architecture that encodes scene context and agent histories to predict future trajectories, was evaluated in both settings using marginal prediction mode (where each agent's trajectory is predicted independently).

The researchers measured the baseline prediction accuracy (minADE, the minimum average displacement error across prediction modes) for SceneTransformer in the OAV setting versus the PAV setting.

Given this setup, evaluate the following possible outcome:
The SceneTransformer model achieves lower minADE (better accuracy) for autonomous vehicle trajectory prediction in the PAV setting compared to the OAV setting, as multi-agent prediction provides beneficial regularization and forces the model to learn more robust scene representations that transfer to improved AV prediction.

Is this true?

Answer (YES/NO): NO